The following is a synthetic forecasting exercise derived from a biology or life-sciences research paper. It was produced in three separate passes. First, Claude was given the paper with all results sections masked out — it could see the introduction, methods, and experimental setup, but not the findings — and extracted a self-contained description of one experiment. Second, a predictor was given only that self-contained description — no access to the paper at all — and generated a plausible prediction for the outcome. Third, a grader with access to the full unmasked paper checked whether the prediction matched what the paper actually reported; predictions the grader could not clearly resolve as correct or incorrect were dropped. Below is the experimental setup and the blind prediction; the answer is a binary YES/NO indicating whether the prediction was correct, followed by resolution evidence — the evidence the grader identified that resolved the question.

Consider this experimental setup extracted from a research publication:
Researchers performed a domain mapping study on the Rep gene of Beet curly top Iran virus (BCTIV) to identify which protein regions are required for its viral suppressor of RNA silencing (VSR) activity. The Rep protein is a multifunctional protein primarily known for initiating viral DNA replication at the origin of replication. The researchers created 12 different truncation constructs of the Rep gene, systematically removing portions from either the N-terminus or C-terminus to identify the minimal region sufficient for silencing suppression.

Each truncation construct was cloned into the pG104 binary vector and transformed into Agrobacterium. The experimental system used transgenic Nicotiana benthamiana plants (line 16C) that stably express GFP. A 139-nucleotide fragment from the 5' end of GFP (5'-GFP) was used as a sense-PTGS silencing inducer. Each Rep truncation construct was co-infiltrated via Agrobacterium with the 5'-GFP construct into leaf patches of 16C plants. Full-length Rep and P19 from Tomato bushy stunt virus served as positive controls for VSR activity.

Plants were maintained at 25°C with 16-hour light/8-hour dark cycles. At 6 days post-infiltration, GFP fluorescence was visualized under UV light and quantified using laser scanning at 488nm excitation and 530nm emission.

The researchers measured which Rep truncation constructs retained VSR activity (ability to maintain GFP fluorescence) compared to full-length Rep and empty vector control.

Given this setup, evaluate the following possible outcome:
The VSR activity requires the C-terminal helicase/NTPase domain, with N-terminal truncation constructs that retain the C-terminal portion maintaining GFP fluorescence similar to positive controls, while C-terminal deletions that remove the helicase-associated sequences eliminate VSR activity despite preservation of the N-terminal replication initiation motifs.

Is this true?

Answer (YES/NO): NO